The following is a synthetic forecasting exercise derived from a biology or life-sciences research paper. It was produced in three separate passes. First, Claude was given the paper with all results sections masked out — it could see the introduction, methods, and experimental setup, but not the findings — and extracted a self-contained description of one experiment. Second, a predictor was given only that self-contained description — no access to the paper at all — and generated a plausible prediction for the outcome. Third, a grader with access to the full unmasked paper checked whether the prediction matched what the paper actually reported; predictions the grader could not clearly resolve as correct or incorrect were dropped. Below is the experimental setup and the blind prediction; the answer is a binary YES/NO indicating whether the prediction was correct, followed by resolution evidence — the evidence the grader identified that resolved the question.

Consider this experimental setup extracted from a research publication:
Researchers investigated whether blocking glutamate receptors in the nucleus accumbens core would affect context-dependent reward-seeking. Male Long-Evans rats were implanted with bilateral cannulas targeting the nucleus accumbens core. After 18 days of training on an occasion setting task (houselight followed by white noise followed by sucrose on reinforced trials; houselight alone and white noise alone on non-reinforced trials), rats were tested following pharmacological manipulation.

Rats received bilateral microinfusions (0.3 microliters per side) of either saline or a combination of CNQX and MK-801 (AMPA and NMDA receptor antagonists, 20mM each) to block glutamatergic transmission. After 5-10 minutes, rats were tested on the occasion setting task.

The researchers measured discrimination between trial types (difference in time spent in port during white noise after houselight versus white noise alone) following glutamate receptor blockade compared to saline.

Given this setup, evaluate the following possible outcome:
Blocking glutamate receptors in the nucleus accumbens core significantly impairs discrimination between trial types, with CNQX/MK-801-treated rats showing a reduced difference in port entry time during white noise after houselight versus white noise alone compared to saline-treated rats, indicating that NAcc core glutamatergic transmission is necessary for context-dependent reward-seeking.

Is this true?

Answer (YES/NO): NO